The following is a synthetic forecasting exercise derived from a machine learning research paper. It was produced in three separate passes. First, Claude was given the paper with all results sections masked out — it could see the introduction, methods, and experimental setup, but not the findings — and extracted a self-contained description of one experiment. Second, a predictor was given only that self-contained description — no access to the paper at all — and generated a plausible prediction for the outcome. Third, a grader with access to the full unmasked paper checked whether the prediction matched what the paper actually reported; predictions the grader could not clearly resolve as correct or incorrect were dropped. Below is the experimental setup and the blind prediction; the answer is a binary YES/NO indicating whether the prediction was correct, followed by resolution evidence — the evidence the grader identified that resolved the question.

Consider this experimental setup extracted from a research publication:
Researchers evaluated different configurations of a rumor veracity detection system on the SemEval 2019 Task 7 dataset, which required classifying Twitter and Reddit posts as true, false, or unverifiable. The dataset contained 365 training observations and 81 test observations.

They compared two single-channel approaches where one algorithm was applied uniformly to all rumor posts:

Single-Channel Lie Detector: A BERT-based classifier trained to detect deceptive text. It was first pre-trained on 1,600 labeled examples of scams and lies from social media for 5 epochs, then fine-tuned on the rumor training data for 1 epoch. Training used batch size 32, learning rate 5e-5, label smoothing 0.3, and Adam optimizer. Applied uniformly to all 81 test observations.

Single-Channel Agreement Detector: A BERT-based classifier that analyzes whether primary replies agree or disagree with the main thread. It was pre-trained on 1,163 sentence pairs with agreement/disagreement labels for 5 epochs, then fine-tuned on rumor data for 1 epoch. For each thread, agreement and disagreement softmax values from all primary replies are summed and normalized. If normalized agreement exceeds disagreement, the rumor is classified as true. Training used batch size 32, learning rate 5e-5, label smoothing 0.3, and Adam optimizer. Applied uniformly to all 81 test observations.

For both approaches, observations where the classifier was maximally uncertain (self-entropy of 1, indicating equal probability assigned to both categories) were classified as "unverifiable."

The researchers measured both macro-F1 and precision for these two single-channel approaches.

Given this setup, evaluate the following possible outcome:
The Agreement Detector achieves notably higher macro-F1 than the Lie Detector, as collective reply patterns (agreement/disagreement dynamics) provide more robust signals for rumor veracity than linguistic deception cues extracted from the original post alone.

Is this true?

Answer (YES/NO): NO